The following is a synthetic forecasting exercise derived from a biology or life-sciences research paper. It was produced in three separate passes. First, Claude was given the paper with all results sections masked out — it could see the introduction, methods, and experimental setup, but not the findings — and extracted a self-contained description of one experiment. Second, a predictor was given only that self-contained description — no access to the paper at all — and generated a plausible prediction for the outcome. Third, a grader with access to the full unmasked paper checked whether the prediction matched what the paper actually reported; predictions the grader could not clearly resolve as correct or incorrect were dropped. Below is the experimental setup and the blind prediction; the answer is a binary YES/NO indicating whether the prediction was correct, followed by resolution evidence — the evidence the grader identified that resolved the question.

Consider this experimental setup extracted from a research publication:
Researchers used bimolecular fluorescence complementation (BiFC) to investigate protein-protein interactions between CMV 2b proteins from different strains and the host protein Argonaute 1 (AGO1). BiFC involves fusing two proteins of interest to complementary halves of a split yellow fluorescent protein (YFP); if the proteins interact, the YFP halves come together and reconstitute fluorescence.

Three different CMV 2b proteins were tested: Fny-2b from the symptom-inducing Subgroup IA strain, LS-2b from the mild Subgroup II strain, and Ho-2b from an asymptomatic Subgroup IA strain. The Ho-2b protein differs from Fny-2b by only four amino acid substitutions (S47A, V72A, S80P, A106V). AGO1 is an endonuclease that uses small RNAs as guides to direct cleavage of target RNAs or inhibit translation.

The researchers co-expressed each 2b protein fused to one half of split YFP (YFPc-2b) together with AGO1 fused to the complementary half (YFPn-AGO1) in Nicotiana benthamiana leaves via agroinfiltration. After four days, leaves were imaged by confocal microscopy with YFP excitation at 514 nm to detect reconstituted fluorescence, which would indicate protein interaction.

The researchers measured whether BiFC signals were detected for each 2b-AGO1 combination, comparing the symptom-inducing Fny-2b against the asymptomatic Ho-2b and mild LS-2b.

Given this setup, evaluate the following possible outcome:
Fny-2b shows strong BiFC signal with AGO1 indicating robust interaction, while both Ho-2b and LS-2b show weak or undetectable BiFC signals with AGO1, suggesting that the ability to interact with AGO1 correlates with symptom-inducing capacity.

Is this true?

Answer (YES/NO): NO